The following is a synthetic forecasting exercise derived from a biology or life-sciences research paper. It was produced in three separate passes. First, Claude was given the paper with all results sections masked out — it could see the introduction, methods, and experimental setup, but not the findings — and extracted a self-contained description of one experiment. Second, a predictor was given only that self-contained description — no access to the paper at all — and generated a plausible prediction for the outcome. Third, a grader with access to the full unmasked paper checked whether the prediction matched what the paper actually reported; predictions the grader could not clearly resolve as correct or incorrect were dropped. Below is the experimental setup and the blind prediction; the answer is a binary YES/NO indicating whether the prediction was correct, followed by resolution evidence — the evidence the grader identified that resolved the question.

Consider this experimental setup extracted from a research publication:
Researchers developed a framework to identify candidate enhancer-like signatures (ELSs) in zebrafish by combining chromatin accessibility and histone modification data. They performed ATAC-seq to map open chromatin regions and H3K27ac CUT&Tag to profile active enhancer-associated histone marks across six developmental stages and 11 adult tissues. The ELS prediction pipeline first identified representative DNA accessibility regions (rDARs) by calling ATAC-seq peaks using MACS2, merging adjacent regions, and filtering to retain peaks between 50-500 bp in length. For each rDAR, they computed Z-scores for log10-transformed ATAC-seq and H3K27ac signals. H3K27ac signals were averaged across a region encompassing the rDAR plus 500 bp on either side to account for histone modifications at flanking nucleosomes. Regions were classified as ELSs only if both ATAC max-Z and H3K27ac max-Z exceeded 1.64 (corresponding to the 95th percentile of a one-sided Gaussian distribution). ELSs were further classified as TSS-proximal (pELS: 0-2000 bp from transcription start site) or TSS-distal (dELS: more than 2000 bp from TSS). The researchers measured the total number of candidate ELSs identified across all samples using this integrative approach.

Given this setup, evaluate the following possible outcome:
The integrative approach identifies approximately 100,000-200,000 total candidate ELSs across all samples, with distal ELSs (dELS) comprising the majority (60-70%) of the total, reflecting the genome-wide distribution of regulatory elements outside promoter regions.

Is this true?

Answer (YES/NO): NO